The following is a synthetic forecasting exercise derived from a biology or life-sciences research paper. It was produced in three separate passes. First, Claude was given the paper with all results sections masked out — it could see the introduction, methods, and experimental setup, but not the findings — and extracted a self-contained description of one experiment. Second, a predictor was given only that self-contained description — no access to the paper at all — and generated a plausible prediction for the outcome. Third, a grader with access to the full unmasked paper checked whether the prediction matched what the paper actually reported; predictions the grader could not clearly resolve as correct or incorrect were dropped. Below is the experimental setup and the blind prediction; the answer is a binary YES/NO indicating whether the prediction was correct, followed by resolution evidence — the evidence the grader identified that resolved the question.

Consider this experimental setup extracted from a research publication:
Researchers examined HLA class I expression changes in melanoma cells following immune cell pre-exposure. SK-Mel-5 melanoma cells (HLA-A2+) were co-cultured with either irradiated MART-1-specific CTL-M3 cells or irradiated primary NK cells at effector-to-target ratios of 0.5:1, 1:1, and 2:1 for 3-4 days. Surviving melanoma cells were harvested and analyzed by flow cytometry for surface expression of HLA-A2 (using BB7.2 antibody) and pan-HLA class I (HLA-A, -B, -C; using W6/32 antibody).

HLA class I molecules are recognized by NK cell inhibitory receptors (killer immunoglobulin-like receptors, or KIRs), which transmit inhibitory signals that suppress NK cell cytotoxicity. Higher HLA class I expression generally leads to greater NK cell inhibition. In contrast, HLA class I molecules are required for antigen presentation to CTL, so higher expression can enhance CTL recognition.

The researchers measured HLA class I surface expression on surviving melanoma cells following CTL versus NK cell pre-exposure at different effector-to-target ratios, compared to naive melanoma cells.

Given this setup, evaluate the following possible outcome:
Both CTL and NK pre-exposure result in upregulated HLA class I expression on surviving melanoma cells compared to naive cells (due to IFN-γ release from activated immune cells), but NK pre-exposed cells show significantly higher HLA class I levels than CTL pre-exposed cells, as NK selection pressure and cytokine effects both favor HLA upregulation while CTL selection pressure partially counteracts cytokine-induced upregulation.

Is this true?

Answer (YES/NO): NO